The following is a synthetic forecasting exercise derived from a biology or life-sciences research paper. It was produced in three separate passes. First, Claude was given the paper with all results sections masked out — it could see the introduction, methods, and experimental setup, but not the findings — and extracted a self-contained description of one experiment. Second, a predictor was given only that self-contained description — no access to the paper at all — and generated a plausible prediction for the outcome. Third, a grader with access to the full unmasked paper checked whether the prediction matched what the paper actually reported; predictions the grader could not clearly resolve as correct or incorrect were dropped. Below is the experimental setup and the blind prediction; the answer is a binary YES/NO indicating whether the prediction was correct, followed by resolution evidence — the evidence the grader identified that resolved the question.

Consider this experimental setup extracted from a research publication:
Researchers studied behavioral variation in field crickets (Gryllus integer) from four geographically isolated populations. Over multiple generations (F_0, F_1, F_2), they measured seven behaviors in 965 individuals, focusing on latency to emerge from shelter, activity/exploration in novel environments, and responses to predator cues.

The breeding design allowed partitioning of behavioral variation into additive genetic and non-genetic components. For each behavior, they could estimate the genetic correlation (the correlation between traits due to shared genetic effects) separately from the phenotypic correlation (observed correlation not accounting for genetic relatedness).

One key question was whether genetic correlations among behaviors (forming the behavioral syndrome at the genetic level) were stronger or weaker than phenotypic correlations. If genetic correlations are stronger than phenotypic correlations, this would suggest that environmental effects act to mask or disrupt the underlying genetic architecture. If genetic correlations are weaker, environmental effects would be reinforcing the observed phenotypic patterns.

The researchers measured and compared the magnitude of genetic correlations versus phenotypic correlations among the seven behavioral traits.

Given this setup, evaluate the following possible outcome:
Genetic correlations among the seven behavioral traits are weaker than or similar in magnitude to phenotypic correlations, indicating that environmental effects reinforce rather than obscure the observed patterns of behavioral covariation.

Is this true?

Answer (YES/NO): NO